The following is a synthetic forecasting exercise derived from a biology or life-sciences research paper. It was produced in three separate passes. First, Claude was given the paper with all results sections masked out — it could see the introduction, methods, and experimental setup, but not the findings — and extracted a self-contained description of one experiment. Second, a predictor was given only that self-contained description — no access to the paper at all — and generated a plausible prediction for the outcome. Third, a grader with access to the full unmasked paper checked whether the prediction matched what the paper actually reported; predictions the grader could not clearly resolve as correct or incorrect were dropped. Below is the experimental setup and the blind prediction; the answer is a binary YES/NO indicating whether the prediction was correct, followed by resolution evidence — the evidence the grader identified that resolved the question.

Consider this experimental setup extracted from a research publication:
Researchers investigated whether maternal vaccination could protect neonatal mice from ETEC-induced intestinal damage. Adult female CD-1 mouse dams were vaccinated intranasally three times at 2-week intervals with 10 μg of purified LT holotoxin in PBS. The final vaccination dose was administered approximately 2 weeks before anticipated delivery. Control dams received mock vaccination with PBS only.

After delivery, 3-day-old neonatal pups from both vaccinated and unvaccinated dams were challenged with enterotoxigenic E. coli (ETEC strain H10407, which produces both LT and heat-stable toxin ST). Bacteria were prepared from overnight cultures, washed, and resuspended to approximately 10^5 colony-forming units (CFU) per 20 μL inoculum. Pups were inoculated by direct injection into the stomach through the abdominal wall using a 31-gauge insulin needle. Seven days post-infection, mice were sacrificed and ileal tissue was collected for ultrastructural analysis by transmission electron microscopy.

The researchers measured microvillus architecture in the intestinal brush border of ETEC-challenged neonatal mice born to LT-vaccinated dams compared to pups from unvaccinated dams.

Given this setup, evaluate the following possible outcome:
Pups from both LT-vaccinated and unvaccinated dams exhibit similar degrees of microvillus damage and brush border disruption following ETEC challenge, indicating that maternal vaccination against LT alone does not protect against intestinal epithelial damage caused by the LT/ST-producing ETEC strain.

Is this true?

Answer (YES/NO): NO